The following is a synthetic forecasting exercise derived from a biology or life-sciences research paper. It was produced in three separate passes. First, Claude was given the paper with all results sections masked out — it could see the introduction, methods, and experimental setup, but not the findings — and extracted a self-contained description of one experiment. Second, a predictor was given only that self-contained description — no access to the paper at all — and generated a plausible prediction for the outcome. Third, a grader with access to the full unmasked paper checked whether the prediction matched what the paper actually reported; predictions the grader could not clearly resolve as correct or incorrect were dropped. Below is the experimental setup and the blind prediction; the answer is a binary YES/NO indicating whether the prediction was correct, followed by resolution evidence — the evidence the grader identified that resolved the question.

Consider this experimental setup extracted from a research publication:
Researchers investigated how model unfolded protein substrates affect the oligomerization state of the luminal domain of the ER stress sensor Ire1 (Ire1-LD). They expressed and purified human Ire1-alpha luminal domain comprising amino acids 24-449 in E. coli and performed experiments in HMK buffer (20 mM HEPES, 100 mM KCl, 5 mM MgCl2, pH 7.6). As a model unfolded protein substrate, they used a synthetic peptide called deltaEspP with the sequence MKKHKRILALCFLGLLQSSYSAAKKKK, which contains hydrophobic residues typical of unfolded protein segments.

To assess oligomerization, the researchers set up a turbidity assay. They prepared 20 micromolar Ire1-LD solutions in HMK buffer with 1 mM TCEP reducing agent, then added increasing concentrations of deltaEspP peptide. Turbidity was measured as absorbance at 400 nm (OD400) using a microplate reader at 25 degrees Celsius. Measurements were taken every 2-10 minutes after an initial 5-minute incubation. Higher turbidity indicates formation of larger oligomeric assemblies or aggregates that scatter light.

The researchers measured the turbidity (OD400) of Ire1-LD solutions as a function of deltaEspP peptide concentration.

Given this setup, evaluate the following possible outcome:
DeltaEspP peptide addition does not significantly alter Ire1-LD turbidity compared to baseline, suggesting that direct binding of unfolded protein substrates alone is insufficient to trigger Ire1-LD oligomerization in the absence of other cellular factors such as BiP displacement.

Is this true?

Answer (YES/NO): NO